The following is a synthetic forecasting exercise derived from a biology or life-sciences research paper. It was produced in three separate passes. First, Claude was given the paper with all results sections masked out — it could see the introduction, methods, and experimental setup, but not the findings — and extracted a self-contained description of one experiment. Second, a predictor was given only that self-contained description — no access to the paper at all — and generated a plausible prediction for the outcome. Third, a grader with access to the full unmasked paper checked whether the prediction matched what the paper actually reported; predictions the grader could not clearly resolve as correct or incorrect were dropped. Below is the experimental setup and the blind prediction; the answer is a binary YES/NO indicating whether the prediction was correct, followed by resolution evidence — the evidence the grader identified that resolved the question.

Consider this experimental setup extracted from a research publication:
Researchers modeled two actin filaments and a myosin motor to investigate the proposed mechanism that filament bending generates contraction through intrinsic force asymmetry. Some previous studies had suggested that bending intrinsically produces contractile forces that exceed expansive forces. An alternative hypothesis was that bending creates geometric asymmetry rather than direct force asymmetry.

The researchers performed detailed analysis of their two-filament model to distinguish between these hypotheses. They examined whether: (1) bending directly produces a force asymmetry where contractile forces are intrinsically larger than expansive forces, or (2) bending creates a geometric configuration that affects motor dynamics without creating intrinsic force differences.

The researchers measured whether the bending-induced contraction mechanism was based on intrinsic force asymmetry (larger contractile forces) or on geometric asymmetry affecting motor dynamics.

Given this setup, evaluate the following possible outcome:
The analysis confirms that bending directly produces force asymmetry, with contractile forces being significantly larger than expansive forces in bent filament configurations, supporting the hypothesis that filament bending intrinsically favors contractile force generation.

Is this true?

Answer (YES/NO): NO